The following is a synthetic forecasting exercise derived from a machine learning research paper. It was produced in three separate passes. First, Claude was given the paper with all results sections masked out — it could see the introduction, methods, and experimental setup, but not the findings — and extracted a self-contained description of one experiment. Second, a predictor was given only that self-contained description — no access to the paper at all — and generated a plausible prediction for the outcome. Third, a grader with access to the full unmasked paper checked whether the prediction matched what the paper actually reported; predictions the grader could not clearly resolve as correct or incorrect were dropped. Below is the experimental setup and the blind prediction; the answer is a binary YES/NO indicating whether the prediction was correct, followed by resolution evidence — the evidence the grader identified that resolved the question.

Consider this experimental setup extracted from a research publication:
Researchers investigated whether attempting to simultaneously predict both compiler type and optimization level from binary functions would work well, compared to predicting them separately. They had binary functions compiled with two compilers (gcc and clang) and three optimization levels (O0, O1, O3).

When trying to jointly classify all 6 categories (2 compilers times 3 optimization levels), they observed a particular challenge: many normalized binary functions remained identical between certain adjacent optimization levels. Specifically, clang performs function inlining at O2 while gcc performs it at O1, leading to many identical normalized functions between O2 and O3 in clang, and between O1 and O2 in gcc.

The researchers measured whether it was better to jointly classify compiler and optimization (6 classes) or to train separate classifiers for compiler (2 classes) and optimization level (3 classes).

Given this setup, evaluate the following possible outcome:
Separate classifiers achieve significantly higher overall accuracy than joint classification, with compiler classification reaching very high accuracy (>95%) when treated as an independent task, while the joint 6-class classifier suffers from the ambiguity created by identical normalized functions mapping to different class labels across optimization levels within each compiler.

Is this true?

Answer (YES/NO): YES